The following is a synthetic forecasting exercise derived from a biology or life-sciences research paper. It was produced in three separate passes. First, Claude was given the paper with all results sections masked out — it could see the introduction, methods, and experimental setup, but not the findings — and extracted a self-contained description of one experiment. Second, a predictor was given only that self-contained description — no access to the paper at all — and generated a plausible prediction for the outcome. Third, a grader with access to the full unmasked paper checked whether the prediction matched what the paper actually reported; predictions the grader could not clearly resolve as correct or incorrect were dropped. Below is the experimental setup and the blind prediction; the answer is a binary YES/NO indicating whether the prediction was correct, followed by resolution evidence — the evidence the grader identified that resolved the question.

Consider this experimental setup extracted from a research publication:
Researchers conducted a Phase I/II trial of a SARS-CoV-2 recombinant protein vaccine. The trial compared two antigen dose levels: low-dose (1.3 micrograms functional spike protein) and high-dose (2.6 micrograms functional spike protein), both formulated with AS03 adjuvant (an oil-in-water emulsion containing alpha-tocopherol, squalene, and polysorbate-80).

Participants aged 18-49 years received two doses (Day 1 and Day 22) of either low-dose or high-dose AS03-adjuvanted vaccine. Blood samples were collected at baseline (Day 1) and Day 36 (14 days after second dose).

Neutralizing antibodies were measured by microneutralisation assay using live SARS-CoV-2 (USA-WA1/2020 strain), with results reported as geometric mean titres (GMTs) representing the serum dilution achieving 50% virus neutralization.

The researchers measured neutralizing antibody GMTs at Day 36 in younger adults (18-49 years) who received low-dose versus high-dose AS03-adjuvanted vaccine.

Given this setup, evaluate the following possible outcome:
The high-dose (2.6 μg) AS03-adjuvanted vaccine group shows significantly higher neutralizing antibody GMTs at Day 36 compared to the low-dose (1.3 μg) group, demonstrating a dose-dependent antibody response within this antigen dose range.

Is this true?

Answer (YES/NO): YES